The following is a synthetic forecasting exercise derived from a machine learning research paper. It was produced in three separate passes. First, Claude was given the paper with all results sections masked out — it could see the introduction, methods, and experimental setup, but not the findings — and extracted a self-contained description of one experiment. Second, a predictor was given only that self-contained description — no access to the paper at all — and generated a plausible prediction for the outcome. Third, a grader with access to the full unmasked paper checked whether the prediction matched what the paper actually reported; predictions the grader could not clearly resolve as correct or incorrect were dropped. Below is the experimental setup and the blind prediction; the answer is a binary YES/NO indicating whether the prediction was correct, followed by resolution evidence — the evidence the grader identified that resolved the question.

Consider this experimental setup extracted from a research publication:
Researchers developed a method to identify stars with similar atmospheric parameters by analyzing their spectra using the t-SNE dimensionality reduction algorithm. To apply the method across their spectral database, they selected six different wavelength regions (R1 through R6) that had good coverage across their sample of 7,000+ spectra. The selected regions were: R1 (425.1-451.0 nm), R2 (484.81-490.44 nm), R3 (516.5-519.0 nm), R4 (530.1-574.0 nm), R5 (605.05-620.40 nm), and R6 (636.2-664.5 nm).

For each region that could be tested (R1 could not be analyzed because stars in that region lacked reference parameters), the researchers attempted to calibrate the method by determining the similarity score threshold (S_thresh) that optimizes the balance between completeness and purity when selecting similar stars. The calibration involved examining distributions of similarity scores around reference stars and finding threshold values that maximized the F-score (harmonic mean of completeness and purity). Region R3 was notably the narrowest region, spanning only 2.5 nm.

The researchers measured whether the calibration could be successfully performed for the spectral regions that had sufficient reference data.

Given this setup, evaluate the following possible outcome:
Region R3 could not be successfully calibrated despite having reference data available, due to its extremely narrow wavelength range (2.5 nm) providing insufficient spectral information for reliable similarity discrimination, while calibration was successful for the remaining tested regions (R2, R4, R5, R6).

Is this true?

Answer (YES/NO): YES